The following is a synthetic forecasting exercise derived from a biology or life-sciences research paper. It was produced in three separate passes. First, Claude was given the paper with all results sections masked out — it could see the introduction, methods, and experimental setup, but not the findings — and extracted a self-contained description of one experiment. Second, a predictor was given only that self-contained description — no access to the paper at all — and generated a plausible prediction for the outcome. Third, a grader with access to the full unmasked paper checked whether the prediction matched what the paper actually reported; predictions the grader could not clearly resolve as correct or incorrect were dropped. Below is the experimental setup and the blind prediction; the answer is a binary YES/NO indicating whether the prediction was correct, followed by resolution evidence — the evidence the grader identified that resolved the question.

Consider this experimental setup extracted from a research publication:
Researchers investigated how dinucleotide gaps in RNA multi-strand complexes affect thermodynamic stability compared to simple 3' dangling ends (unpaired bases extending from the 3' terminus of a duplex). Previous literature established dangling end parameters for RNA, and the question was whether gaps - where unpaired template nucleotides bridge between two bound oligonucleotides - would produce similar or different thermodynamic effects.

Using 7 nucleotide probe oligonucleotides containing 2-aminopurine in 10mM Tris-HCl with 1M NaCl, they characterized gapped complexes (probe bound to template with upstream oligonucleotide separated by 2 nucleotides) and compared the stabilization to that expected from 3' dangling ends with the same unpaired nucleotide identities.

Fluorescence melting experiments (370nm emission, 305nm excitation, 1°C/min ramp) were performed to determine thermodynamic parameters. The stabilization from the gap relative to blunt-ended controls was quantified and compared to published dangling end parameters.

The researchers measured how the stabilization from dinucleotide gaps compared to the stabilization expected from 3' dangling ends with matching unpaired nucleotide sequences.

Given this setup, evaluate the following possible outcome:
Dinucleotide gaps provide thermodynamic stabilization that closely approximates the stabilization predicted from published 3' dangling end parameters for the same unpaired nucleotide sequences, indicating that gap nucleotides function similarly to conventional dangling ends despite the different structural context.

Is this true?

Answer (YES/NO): YES